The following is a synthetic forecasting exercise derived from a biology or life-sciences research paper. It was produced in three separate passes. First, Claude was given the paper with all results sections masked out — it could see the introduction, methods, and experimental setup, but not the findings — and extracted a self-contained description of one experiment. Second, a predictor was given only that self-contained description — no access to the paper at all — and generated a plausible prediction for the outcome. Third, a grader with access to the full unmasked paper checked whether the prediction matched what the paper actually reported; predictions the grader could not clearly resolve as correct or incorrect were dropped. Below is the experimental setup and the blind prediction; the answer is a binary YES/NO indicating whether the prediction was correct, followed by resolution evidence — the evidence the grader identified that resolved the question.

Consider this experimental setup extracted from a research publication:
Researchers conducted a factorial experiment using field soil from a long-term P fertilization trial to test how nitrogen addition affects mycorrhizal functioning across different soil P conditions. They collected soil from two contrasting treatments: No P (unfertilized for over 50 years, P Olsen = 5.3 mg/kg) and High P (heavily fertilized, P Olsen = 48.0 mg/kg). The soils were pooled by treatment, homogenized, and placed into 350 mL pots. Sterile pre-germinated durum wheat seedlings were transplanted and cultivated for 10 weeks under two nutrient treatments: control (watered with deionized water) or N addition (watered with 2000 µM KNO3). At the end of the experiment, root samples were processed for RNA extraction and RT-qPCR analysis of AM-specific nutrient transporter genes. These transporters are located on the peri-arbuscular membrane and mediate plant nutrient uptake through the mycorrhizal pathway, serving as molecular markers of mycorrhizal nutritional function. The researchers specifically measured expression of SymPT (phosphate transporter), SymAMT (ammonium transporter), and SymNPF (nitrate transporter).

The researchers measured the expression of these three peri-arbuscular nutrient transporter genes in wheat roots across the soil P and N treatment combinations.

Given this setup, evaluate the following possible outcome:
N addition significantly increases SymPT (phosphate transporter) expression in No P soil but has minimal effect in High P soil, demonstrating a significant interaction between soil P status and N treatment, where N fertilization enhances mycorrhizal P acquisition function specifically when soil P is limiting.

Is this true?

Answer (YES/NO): NO